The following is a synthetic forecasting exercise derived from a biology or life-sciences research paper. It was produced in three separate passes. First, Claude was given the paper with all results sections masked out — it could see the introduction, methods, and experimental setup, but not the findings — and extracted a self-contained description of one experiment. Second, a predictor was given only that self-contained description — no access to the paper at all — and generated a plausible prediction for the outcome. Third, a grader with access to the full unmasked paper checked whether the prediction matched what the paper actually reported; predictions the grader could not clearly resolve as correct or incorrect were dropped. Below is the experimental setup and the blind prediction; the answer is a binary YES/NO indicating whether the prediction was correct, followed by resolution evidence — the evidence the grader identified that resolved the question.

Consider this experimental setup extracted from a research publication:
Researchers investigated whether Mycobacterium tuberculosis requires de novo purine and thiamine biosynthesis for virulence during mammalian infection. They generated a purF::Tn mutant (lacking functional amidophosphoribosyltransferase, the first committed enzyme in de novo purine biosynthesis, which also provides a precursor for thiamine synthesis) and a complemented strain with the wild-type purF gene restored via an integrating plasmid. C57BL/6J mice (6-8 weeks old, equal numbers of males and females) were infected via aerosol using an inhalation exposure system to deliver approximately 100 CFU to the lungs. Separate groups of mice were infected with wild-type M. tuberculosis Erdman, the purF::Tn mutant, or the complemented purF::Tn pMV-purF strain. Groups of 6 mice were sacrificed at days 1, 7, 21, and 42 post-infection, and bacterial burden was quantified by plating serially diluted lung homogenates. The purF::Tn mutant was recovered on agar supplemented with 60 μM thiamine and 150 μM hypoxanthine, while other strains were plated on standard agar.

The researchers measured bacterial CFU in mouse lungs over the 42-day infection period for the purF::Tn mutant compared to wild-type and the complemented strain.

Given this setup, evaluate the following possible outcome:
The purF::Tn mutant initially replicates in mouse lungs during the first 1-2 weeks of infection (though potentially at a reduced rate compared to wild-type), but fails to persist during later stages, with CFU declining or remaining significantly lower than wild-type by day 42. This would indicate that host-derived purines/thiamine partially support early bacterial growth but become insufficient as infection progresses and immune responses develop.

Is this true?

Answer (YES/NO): NO